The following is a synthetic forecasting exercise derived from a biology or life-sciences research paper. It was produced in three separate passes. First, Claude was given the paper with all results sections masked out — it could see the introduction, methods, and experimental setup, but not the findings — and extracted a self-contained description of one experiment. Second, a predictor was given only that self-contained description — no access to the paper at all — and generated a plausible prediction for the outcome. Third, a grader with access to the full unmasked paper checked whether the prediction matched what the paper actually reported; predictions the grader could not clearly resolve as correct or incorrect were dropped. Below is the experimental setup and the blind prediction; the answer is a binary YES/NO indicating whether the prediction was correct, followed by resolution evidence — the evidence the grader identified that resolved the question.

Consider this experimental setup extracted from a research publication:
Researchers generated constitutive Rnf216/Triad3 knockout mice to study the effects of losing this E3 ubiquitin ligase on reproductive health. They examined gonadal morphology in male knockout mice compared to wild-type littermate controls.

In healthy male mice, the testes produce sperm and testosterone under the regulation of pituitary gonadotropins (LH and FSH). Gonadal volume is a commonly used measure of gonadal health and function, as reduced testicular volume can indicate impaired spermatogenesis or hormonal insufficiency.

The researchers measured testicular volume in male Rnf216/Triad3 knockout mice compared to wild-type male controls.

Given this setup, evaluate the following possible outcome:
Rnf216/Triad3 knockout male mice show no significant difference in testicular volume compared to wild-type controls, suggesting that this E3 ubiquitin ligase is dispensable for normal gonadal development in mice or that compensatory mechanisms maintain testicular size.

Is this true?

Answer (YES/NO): NO